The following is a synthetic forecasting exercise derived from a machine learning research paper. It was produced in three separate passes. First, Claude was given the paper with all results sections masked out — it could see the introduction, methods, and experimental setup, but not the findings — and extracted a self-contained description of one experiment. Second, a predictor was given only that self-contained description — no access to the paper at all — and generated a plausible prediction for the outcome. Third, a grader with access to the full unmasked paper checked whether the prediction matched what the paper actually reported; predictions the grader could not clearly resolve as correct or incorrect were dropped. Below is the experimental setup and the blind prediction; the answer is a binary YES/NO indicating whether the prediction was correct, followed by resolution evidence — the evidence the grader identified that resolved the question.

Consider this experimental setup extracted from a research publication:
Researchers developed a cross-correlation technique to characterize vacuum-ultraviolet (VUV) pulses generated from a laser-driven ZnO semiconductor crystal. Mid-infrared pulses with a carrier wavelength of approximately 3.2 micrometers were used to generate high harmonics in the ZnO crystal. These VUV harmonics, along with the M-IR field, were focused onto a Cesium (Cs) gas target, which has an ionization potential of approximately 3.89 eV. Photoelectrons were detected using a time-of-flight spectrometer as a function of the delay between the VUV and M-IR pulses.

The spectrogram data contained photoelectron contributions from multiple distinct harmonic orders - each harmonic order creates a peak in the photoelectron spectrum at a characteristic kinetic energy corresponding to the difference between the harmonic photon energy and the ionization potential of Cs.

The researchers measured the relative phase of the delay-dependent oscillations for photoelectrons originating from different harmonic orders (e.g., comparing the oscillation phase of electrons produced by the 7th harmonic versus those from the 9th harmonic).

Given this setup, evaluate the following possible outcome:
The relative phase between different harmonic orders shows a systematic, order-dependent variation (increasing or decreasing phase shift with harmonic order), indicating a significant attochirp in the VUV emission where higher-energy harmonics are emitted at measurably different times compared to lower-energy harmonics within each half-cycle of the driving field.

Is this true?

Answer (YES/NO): YES